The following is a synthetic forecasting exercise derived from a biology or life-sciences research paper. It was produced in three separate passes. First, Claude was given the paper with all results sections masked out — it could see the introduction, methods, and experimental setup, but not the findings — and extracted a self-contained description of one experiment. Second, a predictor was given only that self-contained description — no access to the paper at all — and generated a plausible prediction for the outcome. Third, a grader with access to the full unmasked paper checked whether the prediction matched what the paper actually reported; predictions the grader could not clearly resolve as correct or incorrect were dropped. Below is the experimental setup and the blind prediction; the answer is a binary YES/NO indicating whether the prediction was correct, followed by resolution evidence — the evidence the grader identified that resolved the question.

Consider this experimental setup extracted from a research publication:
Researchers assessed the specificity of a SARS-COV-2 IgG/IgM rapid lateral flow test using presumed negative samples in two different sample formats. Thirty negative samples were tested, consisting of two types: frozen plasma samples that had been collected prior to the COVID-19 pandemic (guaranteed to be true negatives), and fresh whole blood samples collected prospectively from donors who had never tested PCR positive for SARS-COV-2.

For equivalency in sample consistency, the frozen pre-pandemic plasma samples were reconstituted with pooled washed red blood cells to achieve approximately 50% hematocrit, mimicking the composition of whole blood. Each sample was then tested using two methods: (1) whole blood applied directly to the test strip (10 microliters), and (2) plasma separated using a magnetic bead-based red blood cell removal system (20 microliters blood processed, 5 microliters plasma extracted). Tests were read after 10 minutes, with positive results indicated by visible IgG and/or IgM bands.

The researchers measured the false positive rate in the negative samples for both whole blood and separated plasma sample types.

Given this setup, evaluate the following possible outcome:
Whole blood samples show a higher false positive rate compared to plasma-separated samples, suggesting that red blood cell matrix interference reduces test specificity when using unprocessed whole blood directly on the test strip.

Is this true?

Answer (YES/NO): NO